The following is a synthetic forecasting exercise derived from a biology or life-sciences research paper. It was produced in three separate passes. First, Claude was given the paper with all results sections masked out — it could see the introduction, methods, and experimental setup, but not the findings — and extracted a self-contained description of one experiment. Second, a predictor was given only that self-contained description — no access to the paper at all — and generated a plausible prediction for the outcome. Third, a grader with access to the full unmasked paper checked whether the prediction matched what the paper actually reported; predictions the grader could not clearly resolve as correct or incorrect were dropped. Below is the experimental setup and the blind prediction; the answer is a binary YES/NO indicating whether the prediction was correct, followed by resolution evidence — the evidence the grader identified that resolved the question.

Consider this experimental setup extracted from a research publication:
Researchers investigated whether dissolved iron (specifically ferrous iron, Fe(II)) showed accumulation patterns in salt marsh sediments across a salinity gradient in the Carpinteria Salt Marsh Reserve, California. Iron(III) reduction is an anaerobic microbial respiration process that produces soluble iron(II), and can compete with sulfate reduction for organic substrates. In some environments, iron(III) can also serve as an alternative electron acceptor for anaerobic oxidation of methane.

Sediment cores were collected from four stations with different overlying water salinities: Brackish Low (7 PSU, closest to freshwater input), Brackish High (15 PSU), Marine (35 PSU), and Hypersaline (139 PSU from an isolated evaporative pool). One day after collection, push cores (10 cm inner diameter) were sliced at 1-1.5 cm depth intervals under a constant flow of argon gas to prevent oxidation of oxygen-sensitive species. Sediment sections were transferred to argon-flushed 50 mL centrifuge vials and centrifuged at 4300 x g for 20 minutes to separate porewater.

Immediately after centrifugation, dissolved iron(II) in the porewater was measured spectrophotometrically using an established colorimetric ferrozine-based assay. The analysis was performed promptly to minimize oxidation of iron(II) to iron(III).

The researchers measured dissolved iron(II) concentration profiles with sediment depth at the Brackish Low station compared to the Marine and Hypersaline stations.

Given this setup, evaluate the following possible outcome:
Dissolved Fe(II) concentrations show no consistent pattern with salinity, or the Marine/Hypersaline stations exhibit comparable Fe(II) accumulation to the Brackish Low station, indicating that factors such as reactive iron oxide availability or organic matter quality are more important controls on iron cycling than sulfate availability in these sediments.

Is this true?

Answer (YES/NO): YES